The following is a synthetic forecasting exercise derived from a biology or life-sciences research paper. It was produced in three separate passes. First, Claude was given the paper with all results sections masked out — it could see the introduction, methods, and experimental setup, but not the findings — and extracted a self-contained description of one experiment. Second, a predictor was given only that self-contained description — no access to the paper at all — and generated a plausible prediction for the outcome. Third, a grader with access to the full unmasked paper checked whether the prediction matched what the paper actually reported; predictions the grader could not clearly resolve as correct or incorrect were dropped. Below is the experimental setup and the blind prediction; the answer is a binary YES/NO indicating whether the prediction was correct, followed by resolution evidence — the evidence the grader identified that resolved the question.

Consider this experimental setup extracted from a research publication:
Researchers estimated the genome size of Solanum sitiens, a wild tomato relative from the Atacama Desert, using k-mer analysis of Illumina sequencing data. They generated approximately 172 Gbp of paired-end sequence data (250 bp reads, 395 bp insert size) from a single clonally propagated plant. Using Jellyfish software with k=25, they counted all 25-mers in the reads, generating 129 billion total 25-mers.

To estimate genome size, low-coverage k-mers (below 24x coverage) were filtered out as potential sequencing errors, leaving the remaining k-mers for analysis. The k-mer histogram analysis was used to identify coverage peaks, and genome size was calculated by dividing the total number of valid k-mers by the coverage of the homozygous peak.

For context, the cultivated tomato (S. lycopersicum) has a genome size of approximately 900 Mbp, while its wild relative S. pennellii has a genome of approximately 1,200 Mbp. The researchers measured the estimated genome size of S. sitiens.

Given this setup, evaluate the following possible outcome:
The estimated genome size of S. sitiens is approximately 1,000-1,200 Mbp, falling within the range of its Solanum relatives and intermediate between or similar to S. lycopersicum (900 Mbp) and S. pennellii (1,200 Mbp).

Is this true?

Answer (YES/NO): YES